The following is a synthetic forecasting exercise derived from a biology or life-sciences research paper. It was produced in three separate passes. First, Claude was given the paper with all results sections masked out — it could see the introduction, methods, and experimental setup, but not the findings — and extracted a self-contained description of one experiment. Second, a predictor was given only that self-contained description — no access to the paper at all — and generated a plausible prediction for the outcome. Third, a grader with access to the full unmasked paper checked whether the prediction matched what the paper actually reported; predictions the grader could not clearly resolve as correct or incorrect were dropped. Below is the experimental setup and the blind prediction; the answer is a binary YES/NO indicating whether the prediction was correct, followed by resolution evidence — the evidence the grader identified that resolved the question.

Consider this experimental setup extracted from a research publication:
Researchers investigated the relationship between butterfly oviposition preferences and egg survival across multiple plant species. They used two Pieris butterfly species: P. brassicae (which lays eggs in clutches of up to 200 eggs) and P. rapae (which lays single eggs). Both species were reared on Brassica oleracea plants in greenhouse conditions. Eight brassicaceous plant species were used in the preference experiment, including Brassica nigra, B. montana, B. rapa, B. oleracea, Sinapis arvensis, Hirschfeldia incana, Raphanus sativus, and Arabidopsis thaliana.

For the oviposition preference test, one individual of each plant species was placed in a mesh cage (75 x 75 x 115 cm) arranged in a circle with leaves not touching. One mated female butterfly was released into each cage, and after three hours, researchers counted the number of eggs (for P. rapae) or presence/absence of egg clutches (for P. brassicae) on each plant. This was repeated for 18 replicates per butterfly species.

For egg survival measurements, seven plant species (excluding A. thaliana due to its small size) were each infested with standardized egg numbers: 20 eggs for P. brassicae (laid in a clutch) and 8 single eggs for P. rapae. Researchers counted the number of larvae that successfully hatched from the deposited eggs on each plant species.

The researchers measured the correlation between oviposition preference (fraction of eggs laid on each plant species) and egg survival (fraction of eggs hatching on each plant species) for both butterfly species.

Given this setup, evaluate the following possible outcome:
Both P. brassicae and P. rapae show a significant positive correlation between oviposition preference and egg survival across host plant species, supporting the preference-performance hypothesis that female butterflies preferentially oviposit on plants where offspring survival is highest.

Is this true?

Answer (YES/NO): NO